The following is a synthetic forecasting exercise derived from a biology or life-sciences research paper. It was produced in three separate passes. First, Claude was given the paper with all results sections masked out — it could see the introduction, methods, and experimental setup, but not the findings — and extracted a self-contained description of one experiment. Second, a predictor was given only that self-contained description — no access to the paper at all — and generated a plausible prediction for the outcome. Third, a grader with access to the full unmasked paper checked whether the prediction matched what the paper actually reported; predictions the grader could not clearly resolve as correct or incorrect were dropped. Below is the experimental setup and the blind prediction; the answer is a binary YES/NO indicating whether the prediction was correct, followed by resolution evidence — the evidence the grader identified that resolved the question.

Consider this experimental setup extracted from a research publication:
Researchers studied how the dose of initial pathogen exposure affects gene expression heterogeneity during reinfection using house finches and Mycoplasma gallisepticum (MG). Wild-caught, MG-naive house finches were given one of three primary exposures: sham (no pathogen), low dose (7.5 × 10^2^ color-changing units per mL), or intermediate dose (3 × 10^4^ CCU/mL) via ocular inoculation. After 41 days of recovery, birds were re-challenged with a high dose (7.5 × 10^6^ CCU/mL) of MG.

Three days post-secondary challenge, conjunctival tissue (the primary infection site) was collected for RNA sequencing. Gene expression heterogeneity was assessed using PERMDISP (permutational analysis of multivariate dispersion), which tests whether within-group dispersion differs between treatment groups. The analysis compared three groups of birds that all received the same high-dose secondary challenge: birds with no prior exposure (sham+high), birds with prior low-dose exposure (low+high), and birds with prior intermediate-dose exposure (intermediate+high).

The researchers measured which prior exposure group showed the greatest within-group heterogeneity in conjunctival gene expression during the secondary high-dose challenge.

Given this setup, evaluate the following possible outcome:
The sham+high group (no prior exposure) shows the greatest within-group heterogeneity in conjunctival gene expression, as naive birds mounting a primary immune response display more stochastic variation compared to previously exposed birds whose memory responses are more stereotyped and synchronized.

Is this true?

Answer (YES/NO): NO